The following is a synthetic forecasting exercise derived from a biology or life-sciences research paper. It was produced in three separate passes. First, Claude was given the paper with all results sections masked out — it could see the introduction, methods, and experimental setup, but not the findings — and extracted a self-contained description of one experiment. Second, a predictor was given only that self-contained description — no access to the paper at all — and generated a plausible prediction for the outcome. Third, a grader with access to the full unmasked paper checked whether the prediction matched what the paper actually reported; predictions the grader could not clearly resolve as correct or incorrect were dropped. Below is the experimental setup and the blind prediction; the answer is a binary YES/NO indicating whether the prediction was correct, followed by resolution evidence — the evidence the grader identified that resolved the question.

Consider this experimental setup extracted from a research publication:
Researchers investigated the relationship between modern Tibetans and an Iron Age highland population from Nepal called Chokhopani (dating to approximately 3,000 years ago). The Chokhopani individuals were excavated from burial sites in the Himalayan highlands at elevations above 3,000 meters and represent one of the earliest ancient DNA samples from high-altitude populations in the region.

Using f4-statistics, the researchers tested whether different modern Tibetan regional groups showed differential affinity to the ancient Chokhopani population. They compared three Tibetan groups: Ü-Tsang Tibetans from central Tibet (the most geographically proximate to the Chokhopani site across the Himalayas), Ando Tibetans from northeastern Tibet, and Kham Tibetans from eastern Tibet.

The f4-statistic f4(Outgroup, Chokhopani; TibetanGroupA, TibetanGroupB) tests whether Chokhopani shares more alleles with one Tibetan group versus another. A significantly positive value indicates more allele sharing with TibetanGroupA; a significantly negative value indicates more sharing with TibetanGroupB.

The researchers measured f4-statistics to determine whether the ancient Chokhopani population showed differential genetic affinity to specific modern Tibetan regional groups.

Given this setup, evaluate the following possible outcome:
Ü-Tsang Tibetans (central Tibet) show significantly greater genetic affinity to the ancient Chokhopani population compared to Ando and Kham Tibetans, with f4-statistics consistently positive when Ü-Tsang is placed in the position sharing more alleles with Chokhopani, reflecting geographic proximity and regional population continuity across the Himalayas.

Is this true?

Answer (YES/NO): YES